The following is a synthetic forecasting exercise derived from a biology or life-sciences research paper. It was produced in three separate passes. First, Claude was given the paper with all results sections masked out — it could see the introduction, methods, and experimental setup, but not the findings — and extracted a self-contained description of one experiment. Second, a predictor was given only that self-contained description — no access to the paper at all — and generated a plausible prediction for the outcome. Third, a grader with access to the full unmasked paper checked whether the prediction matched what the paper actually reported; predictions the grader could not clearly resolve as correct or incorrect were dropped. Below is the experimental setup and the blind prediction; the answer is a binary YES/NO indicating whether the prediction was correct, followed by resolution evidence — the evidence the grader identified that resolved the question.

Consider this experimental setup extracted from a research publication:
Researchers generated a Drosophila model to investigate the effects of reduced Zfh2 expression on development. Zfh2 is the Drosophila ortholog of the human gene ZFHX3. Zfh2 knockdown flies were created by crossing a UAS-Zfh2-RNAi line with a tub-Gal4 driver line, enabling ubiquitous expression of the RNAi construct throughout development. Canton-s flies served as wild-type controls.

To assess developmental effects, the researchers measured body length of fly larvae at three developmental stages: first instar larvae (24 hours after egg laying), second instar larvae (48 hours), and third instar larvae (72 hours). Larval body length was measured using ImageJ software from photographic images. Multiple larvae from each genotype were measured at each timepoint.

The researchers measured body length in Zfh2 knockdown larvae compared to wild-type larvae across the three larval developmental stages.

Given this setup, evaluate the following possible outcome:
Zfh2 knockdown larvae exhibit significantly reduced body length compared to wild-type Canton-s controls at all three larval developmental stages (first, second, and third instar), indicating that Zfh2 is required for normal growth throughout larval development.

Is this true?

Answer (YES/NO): NO